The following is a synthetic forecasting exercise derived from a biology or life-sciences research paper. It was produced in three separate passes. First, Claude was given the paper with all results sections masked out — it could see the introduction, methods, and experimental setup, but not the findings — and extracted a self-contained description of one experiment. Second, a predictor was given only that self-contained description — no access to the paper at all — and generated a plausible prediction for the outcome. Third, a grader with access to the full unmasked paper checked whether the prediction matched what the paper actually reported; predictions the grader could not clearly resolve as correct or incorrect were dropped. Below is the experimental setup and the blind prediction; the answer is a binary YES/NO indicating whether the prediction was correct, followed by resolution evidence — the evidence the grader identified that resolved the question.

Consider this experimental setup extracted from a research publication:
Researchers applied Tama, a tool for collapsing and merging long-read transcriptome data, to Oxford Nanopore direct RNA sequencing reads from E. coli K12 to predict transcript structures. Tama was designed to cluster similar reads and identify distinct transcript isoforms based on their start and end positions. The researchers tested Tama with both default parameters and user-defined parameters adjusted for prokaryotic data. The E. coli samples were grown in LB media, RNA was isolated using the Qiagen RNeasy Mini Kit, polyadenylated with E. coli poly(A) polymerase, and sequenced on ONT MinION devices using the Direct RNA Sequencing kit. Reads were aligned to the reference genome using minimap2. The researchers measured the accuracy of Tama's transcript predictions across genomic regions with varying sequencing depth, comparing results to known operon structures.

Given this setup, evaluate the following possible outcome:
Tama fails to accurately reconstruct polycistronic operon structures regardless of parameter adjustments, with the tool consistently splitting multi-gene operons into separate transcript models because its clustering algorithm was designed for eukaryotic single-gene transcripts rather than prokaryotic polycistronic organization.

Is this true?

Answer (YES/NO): NO